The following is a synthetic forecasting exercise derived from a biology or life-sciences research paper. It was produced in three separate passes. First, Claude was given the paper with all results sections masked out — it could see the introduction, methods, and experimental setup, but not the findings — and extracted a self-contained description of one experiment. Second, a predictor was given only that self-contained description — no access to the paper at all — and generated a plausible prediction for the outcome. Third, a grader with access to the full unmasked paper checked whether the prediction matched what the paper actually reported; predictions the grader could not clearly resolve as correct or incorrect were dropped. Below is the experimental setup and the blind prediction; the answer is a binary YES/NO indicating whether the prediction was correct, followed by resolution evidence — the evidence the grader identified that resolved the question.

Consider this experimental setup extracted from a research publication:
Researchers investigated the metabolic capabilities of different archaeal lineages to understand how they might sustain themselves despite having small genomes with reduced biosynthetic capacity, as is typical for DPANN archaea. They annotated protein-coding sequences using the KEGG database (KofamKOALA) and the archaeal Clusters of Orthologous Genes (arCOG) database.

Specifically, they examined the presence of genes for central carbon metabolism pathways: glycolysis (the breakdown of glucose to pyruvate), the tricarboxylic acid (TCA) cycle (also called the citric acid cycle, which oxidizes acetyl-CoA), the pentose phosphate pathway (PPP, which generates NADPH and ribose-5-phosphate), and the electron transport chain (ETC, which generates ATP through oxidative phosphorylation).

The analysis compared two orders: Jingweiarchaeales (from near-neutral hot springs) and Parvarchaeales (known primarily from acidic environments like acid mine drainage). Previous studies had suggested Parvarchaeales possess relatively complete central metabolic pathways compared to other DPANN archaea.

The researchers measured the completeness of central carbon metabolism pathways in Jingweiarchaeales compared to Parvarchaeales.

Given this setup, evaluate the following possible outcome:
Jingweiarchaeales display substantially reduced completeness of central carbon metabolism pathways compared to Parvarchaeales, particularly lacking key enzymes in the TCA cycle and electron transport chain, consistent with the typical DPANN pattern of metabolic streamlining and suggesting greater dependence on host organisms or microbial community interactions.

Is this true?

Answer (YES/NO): YES